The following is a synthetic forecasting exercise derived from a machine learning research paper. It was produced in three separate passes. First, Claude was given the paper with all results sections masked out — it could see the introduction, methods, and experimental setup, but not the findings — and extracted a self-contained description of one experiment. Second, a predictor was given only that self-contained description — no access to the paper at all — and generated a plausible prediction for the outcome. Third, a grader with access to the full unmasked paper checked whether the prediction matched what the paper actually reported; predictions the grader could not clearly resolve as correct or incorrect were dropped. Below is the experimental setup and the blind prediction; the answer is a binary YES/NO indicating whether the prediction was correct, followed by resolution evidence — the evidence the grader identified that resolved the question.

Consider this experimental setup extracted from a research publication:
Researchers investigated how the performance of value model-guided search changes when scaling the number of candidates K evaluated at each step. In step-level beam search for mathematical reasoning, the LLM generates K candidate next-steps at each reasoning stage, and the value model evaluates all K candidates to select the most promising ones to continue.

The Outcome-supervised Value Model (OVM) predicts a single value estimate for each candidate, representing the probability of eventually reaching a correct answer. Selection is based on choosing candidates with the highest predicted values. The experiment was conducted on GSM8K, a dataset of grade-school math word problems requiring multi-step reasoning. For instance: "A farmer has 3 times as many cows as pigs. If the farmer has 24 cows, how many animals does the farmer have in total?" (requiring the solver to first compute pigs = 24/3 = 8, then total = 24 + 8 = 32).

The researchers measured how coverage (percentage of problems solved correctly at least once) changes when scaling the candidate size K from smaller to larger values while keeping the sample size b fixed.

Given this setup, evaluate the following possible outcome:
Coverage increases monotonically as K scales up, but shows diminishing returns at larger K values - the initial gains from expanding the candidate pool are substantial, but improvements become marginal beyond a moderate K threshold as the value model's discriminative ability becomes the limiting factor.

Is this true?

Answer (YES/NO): NO